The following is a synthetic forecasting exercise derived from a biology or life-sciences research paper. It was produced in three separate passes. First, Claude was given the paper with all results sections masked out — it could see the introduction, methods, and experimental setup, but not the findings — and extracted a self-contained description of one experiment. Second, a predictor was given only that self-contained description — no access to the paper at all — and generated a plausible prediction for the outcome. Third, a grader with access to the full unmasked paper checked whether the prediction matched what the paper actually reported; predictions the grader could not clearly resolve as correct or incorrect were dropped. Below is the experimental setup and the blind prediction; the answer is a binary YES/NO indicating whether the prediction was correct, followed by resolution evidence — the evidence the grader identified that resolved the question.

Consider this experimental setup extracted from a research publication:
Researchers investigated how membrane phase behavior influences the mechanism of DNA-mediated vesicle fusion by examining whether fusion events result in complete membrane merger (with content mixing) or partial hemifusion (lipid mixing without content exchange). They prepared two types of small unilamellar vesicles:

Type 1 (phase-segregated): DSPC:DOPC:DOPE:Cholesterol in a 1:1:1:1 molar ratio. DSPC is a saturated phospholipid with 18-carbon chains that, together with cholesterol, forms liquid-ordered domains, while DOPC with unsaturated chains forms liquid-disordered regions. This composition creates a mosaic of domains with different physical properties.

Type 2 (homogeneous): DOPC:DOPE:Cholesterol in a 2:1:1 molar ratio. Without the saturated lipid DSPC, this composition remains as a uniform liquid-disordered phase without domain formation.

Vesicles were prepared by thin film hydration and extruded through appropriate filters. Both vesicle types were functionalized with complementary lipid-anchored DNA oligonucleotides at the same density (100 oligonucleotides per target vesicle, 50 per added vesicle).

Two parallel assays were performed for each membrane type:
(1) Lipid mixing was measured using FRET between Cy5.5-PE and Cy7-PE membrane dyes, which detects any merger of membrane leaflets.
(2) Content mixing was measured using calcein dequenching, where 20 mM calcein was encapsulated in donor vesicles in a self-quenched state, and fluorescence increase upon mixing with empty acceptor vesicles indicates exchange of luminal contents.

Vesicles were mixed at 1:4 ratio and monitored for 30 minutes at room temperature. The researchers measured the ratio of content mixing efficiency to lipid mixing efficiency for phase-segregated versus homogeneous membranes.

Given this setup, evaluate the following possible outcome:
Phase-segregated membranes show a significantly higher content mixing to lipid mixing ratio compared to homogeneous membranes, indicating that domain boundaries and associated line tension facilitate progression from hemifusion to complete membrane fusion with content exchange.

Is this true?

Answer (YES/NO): YES